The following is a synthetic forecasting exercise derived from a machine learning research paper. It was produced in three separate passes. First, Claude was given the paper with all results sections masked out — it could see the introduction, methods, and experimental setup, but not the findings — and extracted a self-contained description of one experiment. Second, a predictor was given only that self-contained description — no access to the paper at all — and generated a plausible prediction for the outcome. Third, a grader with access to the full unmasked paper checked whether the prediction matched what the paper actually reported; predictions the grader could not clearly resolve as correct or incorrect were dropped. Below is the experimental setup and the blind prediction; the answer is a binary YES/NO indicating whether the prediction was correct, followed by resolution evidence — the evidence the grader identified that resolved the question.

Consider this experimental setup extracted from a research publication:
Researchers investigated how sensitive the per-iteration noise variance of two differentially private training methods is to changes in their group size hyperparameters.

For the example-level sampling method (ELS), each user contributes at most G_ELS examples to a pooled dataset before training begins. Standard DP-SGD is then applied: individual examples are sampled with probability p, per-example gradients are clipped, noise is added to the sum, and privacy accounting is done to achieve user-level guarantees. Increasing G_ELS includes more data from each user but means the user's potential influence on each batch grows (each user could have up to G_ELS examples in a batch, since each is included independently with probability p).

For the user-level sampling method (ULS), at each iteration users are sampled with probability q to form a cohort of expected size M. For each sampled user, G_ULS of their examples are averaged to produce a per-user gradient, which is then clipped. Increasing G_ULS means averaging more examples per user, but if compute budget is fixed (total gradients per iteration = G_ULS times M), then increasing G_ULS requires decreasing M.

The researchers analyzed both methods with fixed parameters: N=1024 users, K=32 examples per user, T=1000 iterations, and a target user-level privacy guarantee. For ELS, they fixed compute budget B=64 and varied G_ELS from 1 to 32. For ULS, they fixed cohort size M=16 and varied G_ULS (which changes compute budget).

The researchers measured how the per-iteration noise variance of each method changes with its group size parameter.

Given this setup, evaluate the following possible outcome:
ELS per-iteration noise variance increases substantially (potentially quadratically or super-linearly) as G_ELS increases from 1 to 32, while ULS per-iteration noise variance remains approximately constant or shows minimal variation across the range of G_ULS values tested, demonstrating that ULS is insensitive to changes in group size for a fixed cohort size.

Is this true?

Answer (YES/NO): NO